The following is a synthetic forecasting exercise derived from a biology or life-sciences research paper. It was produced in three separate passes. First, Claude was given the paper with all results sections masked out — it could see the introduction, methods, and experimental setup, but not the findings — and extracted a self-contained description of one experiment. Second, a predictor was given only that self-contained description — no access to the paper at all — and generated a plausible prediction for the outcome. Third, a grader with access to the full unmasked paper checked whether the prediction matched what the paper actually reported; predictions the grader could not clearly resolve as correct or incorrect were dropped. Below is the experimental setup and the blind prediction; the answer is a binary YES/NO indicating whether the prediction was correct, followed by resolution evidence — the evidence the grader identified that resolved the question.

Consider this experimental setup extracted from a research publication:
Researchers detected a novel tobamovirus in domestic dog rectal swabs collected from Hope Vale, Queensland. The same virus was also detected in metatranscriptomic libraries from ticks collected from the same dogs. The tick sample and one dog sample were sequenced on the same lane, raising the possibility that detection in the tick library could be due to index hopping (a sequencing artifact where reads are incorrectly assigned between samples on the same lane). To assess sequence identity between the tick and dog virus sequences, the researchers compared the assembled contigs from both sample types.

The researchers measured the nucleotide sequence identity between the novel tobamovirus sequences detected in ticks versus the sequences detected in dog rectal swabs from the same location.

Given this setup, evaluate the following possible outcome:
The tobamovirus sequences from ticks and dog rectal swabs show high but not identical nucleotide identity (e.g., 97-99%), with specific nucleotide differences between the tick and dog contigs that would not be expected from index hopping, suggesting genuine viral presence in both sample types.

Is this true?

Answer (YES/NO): NO